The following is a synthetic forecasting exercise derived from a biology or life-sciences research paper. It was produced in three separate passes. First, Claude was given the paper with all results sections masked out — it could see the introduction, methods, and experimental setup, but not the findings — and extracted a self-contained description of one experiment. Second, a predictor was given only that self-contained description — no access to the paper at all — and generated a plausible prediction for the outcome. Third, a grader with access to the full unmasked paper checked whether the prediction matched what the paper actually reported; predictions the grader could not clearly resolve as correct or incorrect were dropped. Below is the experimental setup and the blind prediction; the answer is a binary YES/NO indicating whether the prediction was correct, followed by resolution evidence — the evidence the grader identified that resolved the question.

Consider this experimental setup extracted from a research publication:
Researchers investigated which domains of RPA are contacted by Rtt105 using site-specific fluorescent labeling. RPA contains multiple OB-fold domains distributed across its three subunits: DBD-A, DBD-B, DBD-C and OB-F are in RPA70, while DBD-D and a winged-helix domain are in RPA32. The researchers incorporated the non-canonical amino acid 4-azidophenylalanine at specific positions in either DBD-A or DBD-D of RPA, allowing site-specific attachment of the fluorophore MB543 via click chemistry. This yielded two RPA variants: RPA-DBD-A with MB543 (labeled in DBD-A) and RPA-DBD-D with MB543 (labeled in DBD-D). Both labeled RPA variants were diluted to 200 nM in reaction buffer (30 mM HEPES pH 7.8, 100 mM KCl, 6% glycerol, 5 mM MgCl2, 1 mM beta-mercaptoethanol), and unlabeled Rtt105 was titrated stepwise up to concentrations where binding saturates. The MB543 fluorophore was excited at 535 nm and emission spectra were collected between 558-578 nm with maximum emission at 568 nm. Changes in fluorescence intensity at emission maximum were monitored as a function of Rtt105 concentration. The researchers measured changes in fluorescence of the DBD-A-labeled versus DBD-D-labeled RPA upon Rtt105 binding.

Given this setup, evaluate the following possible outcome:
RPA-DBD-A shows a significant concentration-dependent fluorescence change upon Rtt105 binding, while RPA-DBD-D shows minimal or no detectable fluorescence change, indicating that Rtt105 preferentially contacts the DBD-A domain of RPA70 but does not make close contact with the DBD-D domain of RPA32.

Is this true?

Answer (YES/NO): NO